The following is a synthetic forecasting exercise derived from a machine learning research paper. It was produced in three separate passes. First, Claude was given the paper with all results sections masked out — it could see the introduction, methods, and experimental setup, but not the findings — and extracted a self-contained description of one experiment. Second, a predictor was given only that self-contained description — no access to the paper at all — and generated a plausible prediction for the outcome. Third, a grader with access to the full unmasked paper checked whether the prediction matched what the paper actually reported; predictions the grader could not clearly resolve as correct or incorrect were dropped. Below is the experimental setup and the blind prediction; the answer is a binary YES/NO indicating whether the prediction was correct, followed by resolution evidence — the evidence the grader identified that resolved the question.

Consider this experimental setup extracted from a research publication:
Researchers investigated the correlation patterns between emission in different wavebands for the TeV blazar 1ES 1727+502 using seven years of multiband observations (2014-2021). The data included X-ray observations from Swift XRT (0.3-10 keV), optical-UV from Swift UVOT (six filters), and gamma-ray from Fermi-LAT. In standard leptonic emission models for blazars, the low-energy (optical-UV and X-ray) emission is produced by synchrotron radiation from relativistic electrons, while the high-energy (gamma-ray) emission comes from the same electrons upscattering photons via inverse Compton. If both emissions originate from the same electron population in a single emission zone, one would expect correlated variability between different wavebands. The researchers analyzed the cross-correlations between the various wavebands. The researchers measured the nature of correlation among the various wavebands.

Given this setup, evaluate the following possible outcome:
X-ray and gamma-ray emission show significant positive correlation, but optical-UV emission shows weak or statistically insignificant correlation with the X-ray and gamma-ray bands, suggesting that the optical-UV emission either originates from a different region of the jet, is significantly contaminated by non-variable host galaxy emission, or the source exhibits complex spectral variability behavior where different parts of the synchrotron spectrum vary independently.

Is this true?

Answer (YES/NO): NO